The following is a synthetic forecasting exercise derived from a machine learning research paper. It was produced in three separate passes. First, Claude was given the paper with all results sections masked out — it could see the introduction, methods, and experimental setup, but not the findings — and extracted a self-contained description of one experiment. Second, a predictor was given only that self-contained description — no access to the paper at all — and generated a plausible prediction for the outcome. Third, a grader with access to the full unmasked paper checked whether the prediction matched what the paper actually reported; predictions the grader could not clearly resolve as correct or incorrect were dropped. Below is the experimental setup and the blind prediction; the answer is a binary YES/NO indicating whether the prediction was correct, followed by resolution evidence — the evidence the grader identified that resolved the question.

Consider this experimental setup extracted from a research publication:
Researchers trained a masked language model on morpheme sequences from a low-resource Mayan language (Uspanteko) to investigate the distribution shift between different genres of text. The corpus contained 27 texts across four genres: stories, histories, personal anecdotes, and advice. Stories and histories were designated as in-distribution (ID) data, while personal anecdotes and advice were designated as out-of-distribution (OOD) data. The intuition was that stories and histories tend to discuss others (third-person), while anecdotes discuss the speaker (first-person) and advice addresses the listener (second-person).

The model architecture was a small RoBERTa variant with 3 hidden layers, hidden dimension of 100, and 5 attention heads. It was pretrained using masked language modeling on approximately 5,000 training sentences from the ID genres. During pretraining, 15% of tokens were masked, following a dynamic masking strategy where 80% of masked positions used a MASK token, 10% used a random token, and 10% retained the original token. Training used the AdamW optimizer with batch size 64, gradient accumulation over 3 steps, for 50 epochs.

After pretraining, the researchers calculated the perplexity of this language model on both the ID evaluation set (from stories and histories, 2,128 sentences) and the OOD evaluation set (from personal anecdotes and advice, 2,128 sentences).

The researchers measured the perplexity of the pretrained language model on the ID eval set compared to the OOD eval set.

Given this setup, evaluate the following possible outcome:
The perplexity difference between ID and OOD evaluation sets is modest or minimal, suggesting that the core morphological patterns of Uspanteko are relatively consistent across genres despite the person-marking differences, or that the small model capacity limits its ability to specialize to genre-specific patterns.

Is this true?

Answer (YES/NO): NO